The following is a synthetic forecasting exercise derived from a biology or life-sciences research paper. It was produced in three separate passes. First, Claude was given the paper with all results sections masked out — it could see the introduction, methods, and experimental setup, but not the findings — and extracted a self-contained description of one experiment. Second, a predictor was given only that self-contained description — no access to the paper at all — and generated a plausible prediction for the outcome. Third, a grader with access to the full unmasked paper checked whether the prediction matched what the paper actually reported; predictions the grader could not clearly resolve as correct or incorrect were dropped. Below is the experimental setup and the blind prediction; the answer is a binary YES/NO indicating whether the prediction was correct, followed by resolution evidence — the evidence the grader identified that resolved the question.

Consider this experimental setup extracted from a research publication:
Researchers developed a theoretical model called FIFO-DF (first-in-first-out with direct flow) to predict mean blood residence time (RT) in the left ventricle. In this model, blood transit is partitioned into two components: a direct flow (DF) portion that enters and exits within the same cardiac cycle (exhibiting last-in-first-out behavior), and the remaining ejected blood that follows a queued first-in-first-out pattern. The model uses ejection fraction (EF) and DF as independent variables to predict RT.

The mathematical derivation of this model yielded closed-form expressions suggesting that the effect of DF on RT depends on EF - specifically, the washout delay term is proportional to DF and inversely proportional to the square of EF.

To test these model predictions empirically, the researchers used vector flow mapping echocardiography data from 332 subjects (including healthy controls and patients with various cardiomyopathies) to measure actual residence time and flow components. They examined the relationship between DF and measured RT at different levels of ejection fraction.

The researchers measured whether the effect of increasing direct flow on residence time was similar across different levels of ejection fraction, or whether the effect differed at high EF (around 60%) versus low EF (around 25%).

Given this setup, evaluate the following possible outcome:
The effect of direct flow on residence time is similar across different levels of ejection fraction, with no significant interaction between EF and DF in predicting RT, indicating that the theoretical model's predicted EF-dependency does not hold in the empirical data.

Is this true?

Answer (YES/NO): NO